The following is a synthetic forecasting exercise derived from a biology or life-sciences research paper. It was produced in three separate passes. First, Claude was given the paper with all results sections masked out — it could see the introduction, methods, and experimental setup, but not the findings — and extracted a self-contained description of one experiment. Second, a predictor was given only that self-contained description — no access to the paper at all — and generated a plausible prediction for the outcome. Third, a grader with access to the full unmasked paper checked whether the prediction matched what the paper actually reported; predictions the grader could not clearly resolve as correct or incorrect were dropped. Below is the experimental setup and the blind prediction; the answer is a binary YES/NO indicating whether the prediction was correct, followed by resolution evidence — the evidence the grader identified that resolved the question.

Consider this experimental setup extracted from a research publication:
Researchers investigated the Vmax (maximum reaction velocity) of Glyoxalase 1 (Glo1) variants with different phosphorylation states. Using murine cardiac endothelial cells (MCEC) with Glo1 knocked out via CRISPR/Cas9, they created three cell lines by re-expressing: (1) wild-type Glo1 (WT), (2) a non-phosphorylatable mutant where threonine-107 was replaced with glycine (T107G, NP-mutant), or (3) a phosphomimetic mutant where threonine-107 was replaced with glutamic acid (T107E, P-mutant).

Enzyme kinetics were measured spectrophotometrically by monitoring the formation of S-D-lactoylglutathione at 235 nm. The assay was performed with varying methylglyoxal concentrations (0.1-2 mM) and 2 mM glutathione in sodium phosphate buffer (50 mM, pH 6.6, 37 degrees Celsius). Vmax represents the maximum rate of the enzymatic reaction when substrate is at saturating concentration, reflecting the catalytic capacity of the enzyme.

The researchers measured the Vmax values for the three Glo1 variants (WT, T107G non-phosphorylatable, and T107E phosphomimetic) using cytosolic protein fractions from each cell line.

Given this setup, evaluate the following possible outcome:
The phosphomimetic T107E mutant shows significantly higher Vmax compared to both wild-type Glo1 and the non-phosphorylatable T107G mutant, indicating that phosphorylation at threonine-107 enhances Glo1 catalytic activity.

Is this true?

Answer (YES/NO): YES